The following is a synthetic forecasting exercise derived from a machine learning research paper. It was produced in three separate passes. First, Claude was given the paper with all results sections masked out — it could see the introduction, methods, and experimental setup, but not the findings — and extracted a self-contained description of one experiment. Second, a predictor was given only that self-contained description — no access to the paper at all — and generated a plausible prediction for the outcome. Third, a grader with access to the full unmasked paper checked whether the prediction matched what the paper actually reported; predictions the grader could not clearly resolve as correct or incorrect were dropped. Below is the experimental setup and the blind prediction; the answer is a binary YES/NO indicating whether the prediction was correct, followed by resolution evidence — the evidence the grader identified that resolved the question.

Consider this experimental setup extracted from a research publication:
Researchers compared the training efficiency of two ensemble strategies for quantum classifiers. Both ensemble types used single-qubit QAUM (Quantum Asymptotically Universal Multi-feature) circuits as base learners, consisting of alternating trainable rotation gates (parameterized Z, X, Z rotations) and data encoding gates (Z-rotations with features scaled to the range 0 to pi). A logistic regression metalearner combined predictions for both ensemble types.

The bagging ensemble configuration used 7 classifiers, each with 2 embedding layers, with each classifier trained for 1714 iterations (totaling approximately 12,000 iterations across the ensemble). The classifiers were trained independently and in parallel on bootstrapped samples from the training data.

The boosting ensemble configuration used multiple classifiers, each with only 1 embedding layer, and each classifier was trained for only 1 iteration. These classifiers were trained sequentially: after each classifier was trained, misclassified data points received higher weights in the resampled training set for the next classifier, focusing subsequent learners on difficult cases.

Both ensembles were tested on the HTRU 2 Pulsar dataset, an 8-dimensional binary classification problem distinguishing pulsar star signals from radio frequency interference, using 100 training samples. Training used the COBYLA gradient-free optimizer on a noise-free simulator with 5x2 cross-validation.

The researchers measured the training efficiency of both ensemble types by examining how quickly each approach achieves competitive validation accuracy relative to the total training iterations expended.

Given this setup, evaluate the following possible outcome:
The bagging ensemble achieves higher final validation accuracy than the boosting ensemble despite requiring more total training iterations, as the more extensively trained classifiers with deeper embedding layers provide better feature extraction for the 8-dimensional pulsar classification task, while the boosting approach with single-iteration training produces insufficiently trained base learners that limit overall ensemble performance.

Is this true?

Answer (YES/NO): YES